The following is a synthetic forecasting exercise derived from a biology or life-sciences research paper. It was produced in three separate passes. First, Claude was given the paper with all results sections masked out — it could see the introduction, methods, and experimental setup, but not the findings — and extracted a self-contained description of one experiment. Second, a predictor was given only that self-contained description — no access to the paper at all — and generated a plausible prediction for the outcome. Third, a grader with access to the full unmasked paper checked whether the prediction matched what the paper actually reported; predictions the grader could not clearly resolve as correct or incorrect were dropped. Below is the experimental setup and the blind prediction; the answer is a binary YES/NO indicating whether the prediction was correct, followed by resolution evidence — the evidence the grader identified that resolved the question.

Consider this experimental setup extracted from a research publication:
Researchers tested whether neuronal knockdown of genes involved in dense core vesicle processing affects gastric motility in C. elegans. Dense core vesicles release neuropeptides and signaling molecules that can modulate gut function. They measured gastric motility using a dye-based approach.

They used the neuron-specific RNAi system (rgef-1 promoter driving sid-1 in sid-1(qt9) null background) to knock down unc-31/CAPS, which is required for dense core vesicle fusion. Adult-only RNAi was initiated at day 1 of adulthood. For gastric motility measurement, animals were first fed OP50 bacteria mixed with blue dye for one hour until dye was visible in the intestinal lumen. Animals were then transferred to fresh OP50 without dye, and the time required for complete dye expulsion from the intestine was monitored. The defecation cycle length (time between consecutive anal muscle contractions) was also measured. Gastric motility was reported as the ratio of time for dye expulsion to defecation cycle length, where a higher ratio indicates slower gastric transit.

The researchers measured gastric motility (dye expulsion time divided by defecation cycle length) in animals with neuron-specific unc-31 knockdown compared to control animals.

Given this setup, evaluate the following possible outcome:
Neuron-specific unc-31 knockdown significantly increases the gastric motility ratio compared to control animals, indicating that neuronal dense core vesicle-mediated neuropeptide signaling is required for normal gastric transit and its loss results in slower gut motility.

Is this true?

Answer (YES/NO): NO